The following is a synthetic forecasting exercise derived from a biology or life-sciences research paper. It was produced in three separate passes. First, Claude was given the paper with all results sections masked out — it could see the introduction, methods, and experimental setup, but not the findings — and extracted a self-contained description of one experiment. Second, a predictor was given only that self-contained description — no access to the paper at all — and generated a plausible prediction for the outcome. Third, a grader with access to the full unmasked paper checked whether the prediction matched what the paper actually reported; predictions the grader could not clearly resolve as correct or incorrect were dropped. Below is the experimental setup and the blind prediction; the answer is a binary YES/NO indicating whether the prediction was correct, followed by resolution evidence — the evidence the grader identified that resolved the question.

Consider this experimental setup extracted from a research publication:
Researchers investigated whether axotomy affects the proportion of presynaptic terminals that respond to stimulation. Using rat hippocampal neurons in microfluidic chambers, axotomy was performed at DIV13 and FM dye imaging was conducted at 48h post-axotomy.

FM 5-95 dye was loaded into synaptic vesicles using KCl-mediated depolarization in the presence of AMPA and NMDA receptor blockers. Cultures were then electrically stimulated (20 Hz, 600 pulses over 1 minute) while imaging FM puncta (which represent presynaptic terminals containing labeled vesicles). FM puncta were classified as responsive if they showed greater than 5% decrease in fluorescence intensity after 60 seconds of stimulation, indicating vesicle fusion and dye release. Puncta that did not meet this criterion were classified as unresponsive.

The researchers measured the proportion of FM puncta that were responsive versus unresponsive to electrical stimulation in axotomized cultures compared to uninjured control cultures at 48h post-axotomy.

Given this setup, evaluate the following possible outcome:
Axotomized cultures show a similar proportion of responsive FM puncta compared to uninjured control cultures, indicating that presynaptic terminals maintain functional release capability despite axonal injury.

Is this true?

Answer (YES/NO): NO